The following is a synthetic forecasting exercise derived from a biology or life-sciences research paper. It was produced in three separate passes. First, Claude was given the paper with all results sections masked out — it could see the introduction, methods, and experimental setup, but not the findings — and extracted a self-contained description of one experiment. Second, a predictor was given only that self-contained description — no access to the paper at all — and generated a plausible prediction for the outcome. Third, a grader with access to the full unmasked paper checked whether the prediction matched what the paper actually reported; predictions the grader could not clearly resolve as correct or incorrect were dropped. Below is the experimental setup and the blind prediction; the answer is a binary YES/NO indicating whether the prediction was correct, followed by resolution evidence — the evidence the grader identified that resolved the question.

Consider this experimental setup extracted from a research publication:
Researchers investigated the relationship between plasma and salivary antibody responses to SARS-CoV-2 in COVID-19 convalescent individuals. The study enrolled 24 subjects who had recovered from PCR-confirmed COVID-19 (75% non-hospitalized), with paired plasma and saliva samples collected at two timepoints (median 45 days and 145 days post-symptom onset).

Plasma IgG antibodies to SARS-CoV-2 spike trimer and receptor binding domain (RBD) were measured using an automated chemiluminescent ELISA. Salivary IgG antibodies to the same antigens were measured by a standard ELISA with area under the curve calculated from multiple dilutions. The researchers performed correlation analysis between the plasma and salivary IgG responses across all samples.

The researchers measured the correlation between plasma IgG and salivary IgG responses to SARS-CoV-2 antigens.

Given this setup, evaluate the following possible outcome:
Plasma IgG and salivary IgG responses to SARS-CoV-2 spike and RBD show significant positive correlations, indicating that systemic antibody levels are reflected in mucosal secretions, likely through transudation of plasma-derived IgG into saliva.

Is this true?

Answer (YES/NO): YES